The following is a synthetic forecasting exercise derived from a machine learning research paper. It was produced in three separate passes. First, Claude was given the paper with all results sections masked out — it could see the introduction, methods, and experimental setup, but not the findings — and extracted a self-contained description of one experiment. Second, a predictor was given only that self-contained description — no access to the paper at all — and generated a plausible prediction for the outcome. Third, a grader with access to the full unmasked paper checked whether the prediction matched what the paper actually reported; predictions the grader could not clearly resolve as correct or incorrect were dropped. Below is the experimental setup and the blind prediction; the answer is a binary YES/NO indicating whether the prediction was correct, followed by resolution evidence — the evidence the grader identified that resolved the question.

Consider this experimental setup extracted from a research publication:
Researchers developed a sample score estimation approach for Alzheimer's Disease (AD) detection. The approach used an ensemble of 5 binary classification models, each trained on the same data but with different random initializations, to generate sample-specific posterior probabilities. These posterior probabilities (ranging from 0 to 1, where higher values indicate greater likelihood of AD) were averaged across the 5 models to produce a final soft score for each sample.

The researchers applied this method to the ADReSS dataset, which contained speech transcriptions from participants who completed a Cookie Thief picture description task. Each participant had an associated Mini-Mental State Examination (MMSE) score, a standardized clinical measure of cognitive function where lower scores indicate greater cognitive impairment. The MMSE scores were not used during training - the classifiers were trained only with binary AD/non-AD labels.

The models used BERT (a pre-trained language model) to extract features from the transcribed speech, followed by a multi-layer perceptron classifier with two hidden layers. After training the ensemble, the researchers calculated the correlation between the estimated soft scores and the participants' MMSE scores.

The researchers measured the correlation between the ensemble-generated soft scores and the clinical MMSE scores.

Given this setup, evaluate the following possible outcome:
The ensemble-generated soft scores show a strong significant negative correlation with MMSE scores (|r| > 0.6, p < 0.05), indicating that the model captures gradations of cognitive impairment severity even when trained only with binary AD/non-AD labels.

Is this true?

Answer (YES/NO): NO